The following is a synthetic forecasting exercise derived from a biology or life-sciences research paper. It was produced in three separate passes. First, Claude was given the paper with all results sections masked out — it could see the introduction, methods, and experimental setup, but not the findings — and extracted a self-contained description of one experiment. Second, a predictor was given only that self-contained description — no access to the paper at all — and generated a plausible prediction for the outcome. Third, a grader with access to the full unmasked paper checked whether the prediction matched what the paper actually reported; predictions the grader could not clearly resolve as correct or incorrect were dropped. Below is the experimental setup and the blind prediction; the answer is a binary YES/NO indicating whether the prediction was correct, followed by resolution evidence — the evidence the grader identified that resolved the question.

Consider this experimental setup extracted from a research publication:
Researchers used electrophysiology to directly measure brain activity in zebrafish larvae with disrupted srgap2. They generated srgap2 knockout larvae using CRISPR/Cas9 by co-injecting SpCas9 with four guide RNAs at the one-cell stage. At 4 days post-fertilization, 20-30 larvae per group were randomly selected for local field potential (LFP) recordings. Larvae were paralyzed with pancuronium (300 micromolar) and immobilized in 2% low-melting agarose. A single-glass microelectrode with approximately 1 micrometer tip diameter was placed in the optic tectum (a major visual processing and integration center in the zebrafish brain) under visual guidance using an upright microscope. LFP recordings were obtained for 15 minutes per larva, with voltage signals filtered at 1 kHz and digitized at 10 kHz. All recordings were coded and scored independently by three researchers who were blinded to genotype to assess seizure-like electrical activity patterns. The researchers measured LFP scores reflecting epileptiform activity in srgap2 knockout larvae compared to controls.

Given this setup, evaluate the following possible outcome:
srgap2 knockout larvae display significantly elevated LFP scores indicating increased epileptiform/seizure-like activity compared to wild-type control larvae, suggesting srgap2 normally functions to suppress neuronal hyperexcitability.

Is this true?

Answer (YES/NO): NO